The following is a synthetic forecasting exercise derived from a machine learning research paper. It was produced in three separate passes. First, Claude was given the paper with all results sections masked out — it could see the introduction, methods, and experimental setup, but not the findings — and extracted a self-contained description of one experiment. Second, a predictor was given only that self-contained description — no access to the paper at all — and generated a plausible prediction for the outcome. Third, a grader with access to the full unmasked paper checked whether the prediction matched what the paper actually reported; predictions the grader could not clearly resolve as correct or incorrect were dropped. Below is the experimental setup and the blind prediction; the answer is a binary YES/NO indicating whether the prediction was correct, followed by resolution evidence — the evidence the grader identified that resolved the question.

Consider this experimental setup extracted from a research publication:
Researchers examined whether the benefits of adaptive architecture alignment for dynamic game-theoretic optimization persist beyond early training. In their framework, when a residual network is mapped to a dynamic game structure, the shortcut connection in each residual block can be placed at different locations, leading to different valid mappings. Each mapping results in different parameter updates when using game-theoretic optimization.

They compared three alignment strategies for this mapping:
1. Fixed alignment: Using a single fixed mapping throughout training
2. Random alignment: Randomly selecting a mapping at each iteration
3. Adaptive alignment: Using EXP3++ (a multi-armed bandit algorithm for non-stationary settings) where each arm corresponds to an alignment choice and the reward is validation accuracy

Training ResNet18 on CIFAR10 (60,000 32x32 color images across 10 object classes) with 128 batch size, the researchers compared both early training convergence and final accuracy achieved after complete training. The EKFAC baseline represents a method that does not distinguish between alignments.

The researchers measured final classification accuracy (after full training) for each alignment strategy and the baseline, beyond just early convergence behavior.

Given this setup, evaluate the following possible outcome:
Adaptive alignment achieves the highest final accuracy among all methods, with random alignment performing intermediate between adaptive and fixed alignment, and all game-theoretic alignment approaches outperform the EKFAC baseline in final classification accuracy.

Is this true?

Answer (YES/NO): YES